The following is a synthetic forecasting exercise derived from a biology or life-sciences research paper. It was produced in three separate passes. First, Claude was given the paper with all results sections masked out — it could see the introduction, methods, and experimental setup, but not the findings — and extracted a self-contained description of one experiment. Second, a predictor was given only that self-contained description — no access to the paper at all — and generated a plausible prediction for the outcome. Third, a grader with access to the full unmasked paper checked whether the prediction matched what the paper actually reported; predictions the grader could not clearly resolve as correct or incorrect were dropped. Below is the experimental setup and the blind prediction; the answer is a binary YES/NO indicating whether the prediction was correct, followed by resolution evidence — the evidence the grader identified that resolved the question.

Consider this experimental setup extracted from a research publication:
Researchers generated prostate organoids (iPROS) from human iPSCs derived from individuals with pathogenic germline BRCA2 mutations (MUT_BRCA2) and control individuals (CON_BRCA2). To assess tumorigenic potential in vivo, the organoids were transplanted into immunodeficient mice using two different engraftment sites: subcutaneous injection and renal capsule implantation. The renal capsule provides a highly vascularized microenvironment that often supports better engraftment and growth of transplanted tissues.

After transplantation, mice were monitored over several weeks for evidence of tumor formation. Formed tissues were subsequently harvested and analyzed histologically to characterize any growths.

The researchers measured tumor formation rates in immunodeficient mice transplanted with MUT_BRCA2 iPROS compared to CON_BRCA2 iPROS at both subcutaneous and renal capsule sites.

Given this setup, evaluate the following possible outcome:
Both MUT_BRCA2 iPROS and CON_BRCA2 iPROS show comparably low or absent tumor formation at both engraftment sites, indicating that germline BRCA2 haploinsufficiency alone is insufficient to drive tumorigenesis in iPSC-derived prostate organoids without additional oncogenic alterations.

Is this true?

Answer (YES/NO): NO